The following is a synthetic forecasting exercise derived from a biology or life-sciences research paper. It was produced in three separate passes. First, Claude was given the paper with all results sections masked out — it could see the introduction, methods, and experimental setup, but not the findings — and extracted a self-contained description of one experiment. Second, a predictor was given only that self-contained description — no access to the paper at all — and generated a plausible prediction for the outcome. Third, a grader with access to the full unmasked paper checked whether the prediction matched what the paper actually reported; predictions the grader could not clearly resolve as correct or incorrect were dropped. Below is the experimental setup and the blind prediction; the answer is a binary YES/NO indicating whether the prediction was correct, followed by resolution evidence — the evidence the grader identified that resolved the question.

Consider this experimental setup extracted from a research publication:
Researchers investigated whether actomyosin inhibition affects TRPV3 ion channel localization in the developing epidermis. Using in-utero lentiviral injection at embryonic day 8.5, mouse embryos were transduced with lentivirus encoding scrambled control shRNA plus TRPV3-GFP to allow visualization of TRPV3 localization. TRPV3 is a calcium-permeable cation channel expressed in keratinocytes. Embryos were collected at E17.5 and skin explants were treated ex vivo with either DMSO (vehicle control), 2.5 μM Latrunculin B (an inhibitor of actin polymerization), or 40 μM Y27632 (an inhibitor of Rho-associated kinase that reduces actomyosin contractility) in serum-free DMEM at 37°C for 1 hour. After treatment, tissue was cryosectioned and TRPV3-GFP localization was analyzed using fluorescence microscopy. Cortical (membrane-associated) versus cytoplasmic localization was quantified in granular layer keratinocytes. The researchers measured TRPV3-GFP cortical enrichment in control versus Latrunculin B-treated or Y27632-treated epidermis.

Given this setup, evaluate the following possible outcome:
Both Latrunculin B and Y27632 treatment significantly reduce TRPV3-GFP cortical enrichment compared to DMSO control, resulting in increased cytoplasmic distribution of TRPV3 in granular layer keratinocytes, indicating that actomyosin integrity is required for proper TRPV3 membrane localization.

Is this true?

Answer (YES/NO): YES